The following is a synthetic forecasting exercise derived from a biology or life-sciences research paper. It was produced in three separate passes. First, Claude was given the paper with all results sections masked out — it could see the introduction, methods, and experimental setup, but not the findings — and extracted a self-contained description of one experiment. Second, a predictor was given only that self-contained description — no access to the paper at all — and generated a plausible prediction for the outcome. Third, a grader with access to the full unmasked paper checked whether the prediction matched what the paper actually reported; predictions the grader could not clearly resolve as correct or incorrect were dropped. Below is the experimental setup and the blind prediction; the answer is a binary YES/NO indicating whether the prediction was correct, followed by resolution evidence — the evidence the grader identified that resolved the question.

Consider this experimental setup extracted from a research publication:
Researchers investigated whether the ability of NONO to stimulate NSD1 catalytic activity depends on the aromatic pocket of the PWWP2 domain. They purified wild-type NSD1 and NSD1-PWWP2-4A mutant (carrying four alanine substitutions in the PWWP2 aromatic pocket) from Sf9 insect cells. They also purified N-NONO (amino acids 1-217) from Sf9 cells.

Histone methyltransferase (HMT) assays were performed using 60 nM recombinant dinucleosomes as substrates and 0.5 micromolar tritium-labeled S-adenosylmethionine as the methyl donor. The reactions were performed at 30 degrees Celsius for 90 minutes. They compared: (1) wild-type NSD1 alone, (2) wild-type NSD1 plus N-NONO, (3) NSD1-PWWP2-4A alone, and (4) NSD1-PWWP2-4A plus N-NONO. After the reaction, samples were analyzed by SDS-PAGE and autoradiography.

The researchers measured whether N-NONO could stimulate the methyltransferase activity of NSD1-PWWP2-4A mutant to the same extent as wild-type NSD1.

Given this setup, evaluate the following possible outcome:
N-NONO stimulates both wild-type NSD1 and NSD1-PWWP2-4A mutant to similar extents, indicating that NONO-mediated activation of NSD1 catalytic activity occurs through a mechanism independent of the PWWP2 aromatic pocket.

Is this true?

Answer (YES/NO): NO